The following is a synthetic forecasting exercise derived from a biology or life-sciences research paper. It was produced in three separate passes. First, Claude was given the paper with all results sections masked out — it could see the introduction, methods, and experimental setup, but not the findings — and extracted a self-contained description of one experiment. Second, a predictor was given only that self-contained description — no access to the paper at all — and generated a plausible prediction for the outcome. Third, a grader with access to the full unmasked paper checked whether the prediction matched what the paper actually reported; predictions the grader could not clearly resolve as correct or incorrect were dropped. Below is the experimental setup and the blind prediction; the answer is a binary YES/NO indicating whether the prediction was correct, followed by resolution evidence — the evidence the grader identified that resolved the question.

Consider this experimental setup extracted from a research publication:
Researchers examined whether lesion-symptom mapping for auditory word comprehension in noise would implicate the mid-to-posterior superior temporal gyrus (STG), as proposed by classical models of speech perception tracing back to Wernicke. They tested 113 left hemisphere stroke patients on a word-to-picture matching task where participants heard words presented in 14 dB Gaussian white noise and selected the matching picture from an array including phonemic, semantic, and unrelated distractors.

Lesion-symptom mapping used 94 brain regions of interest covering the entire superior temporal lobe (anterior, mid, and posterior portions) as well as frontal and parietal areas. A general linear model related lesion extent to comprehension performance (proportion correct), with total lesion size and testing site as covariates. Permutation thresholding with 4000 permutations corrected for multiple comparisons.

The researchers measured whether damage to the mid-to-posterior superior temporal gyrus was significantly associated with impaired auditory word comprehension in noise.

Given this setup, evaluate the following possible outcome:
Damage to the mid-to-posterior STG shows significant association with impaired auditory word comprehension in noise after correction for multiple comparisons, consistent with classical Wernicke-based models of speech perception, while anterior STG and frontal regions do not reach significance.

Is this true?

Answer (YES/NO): NO